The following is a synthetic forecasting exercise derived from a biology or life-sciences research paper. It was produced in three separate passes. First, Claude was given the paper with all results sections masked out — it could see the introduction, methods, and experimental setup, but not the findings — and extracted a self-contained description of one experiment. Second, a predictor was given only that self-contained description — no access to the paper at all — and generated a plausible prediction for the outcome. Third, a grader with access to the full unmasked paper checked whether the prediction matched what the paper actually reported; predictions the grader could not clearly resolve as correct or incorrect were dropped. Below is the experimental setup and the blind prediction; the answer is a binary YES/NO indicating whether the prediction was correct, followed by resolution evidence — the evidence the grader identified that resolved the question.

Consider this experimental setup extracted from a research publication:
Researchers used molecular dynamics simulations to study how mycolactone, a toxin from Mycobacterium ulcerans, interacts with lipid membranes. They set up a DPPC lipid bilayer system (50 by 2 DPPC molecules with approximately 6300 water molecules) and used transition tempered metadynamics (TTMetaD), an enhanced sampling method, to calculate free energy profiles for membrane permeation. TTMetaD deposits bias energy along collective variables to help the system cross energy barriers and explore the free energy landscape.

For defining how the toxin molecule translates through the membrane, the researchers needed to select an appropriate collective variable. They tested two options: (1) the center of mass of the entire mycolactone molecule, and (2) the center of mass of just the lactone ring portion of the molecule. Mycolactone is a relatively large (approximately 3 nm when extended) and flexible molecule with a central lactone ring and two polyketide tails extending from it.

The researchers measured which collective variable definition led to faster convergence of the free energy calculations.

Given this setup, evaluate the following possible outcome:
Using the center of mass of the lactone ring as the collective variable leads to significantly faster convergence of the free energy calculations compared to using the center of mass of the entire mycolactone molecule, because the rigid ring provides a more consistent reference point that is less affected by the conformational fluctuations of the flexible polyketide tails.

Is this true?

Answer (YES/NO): YES